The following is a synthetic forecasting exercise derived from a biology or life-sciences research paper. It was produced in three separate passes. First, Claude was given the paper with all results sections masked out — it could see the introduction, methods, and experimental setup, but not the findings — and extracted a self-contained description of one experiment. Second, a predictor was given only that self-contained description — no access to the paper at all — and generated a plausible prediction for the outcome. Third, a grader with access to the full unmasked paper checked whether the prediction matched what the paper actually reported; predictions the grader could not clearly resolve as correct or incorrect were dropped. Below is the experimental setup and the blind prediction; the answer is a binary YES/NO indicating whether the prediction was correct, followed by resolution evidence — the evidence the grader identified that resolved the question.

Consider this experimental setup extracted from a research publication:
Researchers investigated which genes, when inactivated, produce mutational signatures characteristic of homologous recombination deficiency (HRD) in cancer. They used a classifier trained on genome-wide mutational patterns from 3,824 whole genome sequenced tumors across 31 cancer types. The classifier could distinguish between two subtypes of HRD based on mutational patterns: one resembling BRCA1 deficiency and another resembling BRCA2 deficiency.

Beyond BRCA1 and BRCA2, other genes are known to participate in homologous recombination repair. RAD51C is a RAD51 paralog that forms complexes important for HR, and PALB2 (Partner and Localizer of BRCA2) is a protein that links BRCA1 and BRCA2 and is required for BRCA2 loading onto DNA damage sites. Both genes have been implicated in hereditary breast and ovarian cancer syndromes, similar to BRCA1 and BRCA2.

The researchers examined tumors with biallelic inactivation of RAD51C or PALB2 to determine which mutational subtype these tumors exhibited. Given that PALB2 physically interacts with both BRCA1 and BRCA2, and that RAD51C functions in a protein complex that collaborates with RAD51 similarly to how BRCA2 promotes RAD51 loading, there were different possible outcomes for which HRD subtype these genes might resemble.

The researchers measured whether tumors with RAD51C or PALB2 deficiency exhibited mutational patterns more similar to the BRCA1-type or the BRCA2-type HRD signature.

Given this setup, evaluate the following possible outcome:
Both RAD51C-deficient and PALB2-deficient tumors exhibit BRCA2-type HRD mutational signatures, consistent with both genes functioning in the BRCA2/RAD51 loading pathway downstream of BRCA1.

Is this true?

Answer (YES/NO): YES